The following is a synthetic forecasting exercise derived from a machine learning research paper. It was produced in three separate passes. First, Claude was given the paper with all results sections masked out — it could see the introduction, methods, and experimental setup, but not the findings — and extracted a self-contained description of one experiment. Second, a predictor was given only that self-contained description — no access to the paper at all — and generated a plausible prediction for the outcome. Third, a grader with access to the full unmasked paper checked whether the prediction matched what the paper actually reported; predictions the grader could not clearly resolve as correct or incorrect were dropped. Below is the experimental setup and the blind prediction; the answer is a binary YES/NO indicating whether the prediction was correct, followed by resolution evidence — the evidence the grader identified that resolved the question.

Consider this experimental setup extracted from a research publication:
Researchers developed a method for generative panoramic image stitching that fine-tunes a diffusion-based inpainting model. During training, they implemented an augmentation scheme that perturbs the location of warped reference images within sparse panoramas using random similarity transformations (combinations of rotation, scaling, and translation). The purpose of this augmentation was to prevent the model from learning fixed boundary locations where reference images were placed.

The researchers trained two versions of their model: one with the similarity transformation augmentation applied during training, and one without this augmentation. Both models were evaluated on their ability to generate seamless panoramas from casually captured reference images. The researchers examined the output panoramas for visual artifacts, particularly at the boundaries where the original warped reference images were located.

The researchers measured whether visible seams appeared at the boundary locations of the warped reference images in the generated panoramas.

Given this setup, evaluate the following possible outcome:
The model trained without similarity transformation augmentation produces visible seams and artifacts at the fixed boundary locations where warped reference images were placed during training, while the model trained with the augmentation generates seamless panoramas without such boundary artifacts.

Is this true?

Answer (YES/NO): YES